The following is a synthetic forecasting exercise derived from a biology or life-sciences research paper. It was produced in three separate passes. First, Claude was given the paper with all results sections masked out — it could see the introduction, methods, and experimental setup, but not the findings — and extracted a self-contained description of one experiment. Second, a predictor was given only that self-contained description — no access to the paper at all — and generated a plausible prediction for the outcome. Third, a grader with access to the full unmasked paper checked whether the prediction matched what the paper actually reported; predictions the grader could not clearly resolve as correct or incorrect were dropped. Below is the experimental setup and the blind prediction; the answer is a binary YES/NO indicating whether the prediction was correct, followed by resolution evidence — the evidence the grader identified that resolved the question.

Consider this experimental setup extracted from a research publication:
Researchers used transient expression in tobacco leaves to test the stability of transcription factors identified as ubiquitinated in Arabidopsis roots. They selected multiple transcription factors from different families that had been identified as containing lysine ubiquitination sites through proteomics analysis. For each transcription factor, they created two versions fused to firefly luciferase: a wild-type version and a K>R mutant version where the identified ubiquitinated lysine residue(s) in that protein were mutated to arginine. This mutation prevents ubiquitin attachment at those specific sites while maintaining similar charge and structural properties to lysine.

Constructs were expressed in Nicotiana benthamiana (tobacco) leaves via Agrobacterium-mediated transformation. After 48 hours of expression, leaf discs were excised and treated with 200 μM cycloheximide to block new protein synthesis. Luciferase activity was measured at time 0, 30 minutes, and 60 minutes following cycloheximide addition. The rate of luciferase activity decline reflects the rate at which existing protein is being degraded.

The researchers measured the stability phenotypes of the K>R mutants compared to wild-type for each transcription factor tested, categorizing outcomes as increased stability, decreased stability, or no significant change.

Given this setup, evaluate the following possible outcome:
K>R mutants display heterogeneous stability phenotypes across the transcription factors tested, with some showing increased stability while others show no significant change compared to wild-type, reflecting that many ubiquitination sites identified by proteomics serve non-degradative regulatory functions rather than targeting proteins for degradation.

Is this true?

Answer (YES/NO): YES